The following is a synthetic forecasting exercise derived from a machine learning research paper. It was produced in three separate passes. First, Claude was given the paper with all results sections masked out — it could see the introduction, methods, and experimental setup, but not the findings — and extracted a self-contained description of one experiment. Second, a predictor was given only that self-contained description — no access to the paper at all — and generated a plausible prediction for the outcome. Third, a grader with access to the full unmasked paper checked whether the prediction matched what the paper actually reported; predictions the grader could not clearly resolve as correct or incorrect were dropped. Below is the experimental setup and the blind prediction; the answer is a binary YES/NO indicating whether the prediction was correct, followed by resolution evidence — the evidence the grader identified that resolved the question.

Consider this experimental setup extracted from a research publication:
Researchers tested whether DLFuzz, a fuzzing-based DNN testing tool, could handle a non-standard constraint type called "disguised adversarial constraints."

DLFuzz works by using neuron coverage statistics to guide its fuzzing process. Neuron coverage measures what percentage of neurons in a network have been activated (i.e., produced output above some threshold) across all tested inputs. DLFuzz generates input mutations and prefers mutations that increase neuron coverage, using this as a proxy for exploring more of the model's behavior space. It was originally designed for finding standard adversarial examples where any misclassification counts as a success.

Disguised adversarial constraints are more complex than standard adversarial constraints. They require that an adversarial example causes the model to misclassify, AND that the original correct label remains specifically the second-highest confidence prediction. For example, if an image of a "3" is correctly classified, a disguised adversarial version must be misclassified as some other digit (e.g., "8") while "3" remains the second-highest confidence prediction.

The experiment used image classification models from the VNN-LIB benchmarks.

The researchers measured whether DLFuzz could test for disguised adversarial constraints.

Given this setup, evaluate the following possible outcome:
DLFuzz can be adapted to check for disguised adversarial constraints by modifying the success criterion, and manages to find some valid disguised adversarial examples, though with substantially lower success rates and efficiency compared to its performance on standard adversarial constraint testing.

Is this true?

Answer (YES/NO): NO